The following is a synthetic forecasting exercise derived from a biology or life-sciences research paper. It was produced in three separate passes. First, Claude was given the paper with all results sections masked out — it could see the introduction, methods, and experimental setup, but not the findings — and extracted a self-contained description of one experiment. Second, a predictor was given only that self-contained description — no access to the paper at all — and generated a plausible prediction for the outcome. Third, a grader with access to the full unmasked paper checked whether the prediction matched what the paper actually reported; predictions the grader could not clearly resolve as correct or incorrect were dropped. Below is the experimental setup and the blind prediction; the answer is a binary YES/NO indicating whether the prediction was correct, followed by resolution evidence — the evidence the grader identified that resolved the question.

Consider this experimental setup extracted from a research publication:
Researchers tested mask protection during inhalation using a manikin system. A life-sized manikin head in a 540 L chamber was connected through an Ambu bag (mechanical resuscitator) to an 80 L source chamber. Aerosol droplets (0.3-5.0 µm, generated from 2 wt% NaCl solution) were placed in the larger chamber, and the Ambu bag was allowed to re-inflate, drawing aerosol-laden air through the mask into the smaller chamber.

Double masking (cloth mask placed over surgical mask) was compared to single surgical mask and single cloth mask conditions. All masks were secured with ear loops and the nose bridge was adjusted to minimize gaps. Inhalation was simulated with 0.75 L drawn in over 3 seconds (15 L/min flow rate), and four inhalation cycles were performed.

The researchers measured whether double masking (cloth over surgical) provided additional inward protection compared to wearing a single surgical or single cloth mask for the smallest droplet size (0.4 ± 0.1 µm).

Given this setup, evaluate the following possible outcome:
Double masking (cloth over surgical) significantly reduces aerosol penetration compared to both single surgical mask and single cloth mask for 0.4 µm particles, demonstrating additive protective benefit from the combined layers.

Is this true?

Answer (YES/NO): NO